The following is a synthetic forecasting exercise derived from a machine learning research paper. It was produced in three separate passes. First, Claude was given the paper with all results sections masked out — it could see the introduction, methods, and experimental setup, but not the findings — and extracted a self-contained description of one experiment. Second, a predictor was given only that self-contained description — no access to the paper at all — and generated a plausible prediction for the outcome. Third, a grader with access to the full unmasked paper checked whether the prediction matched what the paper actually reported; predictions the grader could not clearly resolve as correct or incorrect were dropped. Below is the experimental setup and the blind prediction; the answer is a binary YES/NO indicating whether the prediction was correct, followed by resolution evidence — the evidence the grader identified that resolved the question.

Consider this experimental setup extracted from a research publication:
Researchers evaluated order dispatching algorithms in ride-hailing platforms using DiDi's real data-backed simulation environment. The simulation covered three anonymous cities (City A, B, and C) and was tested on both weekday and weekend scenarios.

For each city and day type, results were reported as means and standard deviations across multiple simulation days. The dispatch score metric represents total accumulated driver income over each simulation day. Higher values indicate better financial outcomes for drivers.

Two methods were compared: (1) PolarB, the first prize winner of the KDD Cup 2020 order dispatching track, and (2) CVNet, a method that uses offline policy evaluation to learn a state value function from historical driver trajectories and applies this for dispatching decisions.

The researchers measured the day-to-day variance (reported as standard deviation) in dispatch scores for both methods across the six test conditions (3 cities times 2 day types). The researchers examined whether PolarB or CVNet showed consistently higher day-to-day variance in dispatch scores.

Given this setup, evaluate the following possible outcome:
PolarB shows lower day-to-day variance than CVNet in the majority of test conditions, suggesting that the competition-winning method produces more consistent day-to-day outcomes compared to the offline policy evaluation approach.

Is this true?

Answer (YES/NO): NO